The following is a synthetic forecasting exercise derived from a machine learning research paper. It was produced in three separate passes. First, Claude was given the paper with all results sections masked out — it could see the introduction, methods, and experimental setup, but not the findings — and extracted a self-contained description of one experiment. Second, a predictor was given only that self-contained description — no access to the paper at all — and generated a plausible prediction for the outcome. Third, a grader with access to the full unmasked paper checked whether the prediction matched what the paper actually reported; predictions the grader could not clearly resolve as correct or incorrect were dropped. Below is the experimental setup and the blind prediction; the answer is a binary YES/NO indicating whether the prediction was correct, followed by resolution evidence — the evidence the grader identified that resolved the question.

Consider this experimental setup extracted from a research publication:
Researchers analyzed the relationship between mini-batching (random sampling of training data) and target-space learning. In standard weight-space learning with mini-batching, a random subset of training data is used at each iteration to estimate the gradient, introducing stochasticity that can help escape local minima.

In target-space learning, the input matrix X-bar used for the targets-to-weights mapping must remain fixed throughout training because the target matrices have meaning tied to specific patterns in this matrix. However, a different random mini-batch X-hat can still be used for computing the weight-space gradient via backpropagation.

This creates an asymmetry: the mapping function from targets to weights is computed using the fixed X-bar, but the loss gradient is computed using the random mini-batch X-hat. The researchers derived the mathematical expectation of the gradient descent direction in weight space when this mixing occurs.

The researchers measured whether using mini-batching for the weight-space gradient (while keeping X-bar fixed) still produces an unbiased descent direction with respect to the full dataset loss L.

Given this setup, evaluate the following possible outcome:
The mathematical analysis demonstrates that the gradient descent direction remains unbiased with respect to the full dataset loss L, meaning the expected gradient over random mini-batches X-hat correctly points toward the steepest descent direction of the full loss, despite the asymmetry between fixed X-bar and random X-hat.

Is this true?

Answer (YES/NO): NO